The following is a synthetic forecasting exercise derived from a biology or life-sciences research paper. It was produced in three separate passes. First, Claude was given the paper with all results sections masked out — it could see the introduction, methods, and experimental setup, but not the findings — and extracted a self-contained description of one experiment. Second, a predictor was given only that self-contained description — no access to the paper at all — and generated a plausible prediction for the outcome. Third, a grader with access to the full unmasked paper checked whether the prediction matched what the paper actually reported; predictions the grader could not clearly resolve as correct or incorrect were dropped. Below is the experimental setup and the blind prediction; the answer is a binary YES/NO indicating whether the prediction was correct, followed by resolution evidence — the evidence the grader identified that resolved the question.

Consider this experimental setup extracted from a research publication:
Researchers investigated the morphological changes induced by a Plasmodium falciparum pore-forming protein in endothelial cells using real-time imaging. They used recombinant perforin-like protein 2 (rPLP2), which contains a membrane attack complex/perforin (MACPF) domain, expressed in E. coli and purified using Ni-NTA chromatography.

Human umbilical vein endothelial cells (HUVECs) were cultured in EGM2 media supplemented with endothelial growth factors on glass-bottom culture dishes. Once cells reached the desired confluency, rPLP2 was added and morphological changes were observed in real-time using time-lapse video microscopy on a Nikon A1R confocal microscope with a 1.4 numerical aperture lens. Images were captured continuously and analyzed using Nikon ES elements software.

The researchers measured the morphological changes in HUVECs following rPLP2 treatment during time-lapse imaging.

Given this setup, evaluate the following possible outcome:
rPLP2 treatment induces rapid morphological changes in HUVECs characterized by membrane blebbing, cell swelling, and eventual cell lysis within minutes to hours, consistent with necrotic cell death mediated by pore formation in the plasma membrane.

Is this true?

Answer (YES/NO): YES